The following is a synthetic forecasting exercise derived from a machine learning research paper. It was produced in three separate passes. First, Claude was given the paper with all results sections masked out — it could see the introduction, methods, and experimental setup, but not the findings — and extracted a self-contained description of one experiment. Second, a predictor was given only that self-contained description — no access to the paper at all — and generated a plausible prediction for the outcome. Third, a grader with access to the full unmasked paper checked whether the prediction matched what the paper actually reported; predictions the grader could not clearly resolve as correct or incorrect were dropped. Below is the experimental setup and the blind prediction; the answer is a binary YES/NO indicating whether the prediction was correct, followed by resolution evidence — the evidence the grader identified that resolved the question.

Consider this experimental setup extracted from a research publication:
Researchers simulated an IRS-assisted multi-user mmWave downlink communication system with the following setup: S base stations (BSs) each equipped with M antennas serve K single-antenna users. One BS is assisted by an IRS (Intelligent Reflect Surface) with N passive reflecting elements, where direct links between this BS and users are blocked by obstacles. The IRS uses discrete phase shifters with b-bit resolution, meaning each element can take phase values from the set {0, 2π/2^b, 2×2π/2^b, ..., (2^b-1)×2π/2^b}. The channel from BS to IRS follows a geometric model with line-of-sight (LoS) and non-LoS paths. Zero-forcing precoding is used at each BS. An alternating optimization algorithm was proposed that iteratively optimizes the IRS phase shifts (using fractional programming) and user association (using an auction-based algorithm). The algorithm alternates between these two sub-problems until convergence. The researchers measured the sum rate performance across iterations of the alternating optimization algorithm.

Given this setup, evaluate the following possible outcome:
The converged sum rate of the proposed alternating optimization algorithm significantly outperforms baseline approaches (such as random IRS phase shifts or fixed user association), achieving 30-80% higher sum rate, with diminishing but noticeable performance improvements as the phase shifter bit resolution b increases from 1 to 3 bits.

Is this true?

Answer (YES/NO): NO